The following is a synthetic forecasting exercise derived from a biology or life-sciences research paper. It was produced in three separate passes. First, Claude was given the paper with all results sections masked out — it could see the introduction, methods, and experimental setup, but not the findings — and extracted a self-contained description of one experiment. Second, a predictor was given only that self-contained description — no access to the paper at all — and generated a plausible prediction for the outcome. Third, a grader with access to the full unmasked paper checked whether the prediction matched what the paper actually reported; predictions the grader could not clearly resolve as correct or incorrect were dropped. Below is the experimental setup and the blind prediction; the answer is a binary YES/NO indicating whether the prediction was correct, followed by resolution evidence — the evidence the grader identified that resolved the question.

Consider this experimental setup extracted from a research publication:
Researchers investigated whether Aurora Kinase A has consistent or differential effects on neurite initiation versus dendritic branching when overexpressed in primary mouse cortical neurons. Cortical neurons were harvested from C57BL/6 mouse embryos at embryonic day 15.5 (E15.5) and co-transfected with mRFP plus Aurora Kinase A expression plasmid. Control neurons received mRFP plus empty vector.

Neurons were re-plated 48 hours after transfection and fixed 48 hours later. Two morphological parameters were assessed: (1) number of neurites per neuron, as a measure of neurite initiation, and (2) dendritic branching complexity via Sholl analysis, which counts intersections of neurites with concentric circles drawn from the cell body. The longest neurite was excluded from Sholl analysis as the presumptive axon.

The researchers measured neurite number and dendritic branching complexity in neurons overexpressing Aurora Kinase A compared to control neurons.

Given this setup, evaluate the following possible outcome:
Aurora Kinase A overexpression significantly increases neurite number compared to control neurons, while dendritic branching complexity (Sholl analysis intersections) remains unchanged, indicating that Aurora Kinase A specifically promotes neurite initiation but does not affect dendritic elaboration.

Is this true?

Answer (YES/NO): NO